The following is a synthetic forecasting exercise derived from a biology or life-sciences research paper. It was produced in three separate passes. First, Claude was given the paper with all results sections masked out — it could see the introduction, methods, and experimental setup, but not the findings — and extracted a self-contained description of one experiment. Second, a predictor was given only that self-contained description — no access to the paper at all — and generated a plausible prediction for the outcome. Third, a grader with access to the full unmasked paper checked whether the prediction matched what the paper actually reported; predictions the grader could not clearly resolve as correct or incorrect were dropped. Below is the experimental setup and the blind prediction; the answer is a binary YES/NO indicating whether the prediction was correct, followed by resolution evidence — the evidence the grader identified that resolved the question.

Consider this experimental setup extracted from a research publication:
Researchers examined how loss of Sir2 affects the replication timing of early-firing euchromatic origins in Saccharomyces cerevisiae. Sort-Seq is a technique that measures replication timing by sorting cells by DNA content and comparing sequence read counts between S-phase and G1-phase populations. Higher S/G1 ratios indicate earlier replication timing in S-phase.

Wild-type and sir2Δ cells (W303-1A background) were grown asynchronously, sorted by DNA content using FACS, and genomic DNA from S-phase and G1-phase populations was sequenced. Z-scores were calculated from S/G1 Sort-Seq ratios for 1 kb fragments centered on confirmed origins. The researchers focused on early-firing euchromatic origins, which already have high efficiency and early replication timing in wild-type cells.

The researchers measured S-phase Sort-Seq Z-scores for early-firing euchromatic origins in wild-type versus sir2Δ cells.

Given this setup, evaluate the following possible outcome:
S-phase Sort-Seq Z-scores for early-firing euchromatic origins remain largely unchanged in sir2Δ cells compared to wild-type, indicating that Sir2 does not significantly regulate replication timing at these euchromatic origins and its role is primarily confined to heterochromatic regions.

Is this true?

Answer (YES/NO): NO